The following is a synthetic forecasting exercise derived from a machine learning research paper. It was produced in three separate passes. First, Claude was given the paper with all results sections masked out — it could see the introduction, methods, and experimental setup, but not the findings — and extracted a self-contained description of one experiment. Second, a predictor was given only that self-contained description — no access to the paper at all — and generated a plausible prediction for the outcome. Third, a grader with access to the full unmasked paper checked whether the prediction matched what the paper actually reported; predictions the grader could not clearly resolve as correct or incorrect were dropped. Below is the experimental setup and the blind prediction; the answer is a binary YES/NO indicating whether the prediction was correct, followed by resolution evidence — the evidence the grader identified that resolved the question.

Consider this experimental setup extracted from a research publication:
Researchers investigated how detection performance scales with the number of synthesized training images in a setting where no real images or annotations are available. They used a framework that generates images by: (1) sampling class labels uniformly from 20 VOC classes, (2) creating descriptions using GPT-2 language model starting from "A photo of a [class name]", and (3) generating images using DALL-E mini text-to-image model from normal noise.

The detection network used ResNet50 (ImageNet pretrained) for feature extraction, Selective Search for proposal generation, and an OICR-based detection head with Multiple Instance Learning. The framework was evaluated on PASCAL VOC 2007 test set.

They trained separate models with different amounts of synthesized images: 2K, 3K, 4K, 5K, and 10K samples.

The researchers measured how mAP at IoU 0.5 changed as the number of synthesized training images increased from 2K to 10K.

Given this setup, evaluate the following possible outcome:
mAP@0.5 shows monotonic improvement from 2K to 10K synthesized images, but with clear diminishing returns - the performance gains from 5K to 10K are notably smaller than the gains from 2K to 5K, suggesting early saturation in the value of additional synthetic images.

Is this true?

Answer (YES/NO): NO